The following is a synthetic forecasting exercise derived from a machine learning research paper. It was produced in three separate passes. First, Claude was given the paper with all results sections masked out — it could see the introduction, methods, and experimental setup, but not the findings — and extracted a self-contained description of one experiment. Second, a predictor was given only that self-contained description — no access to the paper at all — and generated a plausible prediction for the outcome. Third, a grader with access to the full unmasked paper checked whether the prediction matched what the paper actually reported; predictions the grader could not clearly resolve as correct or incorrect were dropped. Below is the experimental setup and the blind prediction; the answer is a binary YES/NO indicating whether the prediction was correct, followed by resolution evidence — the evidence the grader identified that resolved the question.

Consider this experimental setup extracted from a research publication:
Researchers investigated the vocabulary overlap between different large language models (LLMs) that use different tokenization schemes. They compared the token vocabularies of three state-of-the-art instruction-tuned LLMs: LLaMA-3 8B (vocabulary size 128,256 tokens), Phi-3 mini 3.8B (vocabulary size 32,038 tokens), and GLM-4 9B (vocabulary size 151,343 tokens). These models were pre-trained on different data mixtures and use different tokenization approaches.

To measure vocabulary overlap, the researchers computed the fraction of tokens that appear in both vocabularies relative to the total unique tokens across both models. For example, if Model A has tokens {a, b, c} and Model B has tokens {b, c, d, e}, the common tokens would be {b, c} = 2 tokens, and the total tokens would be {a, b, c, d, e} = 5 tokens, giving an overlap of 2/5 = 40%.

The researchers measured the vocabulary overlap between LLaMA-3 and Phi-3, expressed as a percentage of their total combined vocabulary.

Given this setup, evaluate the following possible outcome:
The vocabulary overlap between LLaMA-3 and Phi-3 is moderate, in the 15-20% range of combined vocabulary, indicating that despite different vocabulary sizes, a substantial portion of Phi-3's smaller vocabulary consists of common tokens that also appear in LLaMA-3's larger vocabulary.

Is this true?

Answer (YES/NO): NO